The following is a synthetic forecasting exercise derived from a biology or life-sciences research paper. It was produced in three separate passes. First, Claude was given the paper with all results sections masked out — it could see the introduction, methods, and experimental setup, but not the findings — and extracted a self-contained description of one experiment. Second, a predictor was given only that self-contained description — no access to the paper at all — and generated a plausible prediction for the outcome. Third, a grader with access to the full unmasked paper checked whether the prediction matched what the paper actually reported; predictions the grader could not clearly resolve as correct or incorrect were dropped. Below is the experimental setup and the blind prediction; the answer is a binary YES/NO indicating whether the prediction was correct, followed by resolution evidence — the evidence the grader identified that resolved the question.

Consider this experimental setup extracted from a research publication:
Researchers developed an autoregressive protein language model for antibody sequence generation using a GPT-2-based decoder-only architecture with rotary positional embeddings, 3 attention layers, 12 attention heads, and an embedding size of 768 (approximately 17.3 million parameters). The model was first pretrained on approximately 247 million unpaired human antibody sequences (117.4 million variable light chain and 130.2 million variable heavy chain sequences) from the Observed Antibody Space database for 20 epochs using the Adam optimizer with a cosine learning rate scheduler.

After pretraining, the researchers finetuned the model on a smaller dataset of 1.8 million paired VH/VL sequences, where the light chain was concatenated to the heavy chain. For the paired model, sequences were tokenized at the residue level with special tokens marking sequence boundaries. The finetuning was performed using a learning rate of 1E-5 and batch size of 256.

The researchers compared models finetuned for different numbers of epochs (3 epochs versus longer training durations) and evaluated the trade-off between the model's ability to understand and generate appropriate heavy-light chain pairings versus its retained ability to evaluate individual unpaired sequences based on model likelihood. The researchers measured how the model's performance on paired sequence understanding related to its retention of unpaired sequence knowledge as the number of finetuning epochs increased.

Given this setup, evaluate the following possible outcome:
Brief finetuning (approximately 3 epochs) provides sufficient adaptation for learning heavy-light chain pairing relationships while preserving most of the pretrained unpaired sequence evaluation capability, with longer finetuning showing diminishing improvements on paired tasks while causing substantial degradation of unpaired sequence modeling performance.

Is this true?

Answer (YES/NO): NO